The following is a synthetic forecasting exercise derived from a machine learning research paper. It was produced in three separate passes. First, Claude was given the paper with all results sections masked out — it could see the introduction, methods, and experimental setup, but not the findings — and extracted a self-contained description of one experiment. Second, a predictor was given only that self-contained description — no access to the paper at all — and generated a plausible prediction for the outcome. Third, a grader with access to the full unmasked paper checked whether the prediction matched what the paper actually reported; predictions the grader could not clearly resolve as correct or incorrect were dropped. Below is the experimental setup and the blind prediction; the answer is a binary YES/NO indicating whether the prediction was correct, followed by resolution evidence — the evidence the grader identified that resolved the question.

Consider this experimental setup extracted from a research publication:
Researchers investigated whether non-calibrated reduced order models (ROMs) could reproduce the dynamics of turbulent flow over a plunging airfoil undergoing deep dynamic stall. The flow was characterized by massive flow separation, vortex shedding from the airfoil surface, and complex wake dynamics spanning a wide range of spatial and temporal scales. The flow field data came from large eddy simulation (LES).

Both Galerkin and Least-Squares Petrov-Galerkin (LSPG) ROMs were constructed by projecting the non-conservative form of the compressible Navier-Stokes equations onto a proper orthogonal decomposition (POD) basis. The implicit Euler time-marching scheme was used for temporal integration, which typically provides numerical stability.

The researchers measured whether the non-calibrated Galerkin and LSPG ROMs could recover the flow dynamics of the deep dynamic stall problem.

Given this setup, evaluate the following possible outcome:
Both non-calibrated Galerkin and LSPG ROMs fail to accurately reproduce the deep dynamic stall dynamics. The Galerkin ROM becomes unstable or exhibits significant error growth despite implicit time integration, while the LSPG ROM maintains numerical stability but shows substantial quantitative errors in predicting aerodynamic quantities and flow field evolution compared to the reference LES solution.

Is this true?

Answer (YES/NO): NO